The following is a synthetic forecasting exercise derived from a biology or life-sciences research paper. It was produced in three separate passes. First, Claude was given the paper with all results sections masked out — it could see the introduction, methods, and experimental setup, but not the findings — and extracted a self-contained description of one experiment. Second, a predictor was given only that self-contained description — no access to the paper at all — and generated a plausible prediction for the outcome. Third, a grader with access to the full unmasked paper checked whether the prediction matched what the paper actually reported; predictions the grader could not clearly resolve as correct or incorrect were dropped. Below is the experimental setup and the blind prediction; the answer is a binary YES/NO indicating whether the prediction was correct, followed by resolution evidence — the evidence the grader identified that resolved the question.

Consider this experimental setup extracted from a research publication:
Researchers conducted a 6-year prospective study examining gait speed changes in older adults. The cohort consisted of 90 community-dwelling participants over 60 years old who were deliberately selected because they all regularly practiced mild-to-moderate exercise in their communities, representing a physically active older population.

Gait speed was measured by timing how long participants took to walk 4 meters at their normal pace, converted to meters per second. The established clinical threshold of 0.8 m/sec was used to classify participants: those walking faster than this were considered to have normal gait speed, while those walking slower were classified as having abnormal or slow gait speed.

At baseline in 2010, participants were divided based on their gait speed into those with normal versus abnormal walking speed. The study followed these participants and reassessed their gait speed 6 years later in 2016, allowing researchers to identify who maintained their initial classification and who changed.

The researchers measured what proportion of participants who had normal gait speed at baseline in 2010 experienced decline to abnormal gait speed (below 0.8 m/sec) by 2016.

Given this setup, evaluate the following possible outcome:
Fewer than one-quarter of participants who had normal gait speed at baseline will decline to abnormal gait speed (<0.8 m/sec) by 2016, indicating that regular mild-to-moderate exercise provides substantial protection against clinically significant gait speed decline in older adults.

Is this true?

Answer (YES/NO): NO